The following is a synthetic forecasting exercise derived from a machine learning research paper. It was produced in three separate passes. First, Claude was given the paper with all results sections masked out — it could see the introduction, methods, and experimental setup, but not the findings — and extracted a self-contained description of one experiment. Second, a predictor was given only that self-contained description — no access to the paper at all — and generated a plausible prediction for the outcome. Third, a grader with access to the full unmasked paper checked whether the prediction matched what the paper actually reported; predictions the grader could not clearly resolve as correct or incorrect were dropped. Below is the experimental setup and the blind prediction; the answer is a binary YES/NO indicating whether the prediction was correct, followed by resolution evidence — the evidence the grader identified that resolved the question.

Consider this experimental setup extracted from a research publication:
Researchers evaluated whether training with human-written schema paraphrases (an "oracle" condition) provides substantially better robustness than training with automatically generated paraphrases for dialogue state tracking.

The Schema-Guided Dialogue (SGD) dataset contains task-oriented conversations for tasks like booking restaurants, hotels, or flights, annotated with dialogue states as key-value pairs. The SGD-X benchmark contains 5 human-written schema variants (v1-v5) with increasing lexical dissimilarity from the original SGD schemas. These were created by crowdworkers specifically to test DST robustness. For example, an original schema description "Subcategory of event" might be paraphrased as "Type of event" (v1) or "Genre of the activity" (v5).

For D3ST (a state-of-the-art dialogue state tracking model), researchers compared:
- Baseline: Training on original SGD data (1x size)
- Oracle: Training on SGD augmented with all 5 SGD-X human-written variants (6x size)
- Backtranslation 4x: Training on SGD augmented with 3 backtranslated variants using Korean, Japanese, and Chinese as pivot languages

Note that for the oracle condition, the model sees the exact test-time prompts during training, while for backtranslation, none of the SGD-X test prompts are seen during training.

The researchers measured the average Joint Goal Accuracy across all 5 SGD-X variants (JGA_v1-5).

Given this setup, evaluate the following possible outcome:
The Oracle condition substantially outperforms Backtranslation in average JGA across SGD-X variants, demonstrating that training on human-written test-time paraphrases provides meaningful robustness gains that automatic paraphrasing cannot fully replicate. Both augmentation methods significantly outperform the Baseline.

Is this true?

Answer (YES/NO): YES